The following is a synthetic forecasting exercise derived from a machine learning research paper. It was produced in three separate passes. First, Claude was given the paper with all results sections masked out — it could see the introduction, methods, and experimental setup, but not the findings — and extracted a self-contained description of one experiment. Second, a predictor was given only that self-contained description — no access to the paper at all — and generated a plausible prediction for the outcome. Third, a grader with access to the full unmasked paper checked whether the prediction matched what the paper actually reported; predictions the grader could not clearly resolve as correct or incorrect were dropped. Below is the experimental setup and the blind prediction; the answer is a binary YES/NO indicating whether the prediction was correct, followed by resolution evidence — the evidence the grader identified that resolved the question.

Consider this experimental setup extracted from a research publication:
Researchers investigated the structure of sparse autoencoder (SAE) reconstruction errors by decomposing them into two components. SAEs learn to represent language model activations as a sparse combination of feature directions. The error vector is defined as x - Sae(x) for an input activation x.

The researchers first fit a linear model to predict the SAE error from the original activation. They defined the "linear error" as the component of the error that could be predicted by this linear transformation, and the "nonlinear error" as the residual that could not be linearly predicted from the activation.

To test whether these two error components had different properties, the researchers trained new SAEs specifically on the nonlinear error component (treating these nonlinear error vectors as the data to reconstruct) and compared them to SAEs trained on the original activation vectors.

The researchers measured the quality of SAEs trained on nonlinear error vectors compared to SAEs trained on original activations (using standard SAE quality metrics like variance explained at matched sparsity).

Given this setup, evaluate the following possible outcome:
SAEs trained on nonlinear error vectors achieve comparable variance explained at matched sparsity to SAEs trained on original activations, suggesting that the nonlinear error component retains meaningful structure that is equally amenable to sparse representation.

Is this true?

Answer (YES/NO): NO